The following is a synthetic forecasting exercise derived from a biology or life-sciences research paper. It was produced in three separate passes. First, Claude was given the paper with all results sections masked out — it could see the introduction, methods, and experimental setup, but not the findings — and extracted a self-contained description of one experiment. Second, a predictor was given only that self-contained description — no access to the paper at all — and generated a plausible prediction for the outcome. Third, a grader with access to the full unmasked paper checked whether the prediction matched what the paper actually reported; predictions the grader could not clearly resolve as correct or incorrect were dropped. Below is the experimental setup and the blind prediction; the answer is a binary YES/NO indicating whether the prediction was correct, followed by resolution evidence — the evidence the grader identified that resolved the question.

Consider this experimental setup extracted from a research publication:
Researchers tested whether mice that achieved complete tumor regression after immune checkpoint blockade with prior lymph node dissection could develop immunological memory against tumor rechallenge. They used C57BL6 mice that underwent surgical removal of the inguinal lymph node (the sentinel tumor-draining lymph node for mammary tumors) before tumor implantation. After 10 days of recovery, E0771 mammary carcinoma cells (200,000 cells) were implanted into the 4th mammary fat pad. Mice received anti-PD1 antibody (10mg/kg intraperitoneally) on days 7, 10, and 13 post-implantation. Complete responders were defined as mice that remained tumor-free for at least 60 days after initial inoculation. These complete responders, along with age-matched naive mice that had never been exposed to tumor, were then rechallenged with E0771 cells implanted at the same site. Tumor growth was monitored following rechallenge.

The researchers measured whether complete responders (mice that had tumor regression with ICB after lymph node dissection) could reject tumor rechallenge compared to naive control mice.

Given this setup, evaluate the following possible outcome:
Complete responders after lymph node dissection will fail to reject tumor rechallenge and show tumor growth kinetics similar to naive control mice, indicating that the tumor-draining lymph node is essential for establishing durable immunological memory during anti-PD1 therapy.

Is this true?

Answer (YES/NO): NO